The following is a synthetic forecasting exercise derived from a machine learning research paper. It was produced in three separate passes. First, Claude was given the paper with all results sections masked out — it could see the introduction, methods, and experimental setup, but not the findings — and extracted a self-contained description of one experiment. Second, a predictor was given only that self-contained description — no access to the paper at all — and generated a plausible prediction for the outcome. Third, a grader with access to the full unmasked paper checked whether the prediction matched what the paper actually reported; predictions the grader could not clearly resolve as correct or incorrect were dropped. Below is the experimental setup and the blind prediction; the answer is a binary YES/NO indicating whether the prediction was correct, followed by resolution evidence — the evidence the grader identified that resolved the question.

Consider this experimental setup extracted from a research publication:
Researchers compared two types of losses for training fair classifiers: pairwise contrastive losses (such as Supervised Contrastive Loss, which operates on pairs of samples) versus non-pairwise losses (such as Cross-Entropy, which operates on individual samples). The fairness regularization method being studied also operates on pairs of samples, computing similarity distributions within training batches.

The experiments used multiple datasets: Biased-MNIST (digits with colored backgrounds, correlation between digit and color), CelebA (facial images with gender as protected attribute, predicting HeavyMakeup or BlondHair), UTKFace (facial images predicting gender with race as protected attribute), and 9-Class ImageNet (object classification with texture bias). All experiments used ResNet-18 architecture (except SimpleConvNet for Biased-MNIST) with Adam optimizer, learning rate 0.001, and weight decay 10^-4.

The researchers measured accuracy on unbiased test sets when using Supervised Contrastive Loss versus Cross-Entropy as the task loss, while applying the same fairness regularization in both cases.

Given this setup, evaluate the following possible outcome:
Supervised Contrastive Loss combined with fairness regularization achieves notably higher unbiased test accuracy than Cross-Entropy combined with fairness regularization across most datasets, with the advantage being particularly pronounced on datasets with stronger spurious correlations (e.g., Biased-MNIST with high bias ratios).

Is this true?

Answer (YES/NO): NO